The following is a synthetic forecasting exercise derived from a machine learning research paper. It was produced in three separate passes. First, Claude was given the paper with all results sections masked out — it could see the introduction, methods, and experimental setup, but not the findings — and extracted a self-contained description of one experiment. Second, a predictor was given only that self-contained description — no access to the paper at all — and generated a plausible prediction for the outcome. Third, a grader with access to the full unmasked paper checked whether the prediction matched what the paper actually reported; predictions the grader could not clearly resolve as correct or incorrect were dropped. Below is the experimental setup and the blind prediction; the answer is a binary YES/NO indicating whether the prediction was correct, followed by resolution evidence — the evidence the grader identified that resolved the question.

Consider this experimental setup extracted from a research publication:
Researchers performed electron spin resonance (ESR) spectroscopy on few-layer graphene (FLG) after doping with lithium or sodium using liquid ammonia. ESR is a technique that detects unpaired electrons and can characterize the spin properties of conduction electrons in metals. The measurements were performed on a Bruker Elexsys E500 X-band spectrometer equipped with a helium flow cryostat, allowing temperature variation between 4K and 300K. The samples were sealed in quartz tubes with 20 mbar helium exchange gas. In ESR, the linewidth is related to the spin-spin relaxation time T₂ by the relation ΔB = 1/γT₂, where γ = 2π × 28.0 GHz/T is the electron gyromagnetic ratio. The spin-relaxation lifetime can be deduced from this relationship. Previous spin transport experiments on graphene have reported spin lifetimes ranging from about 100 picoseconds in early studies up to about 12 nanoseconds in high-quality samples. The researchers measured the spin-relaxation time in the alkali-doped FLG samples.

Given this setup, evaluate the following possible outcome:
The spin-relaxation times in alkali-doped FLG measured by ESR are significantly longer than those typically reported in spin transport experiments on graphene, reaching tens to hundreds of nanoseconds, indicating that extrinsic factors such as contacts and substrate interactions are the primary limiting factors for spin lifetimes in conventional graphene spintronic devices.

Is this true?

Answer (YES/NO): NO